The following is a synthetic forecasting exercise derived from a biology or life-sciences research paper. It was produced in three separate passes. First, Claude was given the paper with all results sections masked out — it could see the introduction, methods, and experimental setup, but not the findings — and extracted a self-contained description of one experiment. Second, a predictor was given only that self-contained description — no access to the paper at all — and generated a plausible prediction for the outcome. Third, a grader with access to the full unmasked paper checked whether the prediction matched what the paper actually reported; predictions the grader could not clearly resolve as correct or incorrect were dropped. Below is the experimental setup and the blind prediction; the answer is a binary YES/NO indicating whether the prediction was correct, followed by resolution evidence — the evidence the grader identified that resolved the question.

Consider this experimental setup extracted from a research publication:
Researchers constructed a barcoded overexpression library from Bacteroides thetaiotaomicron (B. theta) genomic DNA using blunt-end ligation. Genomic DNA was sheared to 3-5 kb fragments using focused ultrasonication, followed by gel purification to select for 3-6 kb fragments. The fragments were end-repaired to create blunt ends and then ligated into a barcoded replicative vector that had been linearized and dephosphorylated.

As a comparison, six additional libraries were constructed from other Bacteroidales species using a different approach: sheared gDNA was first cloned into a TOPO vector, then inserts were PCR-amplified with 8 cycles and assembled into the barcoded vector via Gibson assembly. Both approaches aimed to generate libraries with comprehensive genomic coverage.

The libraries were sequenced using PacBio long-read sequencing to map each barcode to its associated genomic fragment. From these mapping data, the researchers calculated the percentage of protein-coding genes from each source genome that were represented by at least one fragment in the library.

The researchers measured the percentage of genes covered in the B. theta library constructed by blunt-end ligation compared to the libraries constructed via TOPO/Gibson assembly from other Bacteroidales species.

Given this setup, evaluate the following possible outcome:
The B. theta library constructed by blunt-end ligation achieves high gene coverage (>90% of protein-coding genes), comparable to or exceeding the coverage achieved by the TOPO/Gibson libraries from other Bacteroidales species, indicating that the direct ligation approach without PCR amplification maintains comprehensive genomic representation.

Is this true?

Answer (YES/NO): YES